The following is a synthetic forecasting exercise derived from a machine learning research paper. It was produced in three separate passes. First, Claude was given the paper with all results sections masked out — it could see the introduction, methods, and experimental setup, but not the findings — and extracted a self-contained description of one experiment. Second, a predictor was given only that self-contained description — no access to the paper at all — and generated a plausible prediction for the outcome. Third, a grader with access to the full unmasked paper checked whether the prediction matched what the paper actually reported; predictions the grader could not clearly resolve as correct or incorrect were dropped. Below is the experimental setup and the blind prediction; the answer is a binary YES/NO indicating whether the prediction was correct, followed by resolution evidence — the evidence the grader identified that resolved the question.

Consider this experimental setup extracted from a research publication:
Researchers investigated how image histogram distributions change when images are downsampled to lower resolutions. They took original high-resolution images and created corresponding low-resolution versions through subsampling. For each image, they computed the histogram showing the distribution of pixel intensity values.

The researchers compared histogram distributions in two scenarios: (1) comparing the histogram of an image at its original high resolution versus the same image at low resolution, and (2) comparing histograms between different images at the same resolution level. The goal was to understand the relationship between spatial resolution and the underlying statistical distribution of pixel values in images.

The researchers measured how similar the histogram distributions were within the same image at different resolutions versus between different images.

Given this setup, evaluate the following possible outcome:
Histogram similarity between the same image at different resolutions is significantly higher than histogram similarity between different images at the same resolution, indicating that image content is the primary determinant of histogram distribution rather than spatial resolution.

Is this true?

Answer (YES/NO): YES